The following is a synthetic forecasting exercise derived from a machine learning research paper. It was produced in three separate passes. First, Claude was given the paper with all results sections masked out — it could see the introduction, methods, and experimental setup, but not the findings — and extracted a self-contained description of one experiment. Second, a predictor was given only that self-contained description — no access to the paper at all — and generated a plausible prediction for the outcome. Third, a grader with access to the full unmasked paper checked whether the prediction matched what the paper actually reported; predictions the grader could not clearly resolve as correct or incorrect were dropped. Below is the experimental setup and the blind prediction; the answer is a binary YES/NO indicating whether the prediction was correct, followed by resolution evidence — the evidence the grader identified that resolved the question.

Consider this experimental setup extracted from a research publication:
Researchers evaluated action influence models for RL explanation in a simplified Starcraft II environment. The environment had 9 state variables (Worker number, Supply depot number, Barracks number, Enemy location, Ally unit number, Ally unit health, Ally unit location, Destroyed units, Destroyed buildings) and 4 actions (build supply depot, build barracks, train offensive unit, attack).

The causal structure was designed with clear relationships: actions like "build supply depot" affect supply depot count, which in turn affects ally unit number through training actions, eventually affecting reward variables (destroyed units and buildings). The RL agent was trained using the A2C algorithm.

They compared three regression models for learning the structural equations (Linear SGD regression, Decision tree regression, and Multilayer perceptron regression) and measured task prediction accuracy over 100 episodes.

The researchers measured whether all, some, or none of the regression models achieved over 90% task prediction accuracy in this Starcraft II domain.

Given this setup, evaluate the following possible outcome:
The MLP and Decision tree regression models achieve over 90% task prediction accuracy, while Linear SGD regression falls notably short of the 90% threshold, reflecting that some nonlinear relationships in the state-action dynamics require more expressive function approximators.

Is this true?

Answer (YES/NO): NO